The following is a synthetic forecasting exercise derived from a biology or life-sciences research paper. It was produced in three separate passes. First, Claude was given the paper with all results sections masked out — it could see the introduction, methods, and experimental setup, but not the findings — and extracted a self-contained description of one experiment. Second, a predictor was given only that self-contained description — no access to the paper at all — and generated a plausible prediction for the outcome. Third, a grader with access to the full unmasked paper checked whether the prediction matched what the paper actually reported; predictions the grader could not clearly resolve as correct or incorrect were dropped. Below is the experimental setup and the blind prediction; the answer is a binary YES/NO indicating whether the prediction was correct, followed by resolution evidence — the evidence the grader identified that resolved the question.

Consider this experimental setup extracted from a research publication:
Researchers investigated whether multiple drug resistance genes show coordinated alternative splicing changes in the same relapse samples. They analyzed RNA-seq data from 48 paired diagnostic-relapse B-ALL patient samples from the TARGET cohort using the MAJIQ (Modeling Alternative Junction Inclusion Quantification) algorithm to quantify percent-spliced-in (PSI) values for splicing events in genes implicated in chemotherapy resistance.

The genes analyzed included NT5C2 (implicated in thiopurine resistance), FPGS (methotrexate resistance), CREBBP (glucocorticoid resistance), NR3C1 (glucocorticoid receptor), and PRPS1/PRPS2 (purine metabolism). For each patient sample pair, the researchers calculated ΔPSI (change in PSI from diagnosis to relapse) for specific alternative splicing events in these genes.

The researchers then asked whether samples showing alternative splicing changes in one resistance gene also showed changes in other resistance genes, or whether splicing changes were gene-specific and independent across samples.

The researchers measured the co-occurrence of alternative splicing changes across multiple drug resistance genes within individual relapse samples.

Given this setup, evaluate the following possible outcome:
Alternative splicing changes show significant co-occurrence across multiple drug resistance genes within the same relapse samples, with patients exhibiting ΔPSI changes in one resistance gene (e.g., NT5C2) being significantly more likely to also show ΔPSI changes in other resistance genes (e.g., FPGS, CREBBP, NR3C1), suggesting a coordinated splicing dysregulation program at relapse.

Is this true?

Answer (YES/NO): YES